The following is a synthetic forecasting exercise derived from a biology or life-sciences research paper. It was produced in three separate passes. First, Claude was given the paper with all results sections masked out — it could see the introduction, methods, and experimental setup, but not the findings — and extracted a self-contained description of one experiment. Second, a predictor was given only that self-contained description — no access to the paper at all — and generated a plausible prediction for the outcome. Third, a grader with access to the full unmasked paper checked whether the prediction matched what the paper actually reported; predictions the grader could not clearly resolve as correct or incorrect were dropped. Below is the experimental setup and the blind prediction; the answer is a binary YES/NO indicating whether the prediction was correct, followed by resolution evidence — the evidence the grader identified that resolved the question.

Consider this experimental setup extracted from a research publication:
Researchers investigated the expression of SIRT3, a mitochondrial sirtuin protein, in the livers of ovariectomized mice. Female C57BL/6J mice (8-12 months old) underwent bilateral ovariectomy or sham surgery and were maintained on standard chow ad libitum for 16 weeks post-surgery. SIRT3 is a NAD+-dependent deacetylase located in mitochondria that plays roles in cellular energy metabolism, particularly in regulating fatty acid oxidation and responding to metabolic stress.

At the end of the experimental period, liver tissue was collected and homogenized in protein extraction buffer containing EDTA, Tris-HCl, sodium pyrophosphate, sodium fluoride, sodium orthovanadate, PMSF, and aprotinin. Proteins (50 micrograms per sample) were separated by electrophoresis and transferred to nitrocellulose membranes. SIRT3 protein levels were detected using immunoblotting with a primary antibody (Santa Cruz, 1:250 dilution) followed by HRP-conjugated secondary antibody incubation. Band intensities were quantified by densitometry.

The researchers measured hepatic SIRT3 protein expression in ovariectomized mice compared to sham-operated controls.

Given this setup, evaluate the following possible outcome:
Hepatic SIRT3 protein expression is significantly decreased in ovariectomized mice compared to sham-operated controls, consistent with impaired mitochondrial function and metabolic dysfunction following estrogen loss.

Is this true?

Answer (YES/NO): YES